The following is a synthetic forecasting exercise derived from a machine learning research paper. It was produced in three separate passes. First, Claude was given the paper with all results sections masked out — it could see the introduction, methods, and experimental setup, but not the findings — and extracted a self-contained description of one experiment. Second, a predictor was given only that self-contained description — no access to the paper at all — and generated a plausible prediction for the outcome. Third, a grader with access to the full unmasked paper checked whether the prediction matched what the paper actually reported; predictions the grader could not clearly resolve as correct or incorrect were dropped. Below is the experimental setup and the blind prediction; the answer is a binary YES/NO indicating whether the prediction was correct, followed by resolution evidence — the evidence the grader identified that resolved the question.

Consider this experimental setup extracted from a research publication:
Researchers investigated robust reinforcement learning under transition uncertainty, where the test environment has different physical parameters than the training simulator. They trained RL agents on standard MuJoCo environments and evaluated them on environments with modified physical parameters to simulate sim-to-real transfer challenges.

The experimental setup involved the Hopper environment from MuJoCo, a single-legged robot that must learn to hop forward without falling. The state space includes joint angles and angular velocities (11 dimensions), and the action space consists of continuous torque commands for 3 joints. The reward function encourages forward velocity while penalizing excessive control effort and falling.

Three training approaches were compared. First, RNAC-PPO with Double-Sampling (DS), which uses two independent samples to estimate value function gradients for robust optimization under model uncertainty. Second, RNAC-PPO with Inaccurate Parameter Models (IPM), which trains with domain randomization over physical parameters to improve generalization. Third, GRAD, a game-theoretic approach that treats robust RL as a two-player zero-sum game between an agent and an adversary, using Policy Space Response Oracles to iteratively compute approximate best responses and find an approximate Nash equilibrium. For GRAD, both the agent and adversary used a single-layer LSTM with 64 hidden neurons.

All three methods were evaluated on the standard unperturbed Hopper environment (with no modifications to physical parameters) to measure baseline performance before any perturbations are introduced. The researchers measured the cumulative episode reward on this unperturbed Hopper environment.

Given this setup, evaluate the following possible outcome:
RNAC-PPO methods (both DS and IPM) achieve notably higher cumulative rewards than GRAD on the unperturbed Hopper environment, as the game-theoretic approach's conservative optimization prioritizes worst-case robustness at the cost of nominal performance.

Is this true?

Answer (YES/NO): NO